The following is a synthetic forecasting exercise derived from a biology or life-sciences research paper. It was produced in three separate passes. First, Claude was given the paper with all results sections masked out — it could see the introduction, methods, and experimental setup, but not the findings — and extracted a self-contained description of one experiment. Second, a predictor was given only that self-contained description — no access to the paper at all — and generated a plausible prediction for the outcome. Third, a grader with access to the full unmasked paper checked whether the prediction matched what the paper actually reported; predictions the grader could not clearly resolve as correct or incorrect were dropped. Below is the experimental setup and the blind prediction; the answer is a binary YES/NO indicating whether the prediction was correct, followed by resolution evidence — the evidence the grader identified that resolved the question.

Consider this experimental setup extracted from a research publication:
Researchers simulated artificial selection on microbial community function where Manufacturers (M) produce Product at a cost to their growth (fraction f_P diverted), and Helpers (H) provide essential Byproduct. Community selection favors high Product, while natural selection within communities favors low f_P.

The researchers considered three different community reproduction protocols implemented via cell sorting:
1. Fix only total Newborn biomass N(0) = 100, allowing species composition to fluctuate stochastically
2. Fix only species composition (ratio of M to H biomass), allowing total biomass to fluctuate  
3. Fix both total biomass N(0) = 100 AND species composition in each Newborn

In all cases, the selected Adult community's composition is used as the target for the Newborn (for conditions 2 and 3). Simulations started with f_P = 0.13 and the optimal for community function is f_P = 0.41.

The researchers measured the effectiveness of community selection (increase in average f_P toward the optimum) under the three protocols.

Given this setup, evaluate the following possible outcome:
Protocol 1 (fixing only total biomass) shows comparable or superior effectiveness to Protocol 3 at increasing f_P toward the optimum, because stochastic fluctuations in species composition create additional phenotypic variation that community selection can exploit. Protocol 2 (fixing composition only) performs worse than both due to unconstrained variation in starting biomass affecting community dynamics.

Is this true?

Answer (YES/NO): NO